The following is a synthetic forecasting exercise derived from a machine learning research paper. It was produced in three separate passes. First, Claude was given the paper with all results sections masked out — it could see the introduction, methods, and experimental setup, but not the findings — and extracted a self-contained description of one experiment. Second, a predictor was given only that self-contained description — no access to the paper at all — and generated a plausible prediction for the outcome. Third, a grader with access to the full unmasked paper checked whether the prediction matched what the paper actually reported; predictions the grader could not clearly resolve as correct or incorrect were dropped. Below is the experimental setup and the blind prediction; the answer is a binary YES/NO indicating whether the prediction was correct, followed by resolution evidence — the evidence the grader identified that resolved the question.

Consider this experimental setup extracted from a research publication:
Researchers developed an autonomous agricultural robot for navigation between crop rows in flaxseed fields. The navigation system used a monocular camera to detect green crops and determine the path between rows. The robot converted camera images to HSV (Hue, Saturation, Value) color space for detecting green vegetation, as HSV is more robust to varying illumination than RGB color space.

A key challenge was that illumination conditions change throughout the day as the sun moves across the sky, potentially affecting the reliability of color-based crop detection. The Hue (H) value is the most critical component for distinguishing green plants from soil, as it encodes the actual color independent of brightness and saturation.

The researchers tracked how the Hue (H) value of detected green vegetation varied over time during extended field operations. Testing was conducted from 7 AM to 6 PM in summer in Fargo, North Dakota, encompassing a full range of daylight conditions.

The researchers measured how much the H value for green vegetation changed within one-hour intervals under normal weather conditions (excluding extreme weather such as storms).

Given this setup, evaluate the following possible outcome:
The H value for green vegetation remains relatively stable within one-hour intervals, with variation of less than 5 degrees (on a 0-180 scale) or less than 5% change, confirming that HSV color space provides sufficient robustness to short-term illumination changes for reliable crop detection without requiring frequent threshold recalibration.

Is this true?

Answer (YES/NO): NO